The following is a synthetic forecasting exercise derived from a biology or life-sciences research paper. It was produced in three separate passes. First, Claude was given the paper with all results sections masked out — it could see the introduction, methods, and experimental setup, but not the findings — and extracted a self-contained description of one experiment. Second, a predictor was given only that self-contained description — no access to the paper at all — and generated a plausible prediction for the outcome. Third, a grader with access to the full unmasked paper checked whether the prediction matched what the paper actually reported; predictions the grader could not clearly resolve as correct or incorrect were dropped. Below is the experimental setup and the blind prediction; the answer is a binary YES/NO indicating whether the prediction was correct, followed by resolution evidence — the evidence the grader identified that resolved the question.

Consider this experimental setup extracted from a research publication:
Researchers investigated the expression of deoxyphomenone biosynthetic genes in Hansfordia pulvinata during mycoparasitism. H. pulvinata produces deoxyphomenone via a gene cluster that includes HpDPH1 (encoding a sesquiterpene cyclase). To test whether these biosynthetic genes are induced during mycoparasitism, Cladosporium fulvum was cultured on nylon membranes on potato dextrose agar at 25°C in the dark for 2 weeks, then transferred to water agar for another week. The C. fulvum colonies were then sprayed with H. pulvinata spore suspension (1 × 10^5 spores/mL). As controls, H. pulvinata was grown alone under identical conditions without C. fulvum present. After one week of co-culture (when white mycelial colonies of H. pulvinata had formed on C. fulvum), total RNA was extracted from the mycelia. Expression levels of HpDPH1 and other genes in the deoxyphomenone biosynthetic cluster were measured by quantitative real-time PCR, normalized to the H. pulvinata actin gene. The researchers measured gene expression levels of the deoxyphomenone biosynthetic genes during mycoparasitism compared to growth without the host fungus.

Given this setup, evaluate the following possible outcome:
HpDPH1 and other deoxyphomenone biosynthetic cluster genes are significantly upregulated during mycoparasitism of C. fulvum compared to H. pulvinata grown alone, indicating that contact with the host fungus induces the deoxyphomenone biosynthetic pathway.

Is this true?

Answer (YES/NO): YES